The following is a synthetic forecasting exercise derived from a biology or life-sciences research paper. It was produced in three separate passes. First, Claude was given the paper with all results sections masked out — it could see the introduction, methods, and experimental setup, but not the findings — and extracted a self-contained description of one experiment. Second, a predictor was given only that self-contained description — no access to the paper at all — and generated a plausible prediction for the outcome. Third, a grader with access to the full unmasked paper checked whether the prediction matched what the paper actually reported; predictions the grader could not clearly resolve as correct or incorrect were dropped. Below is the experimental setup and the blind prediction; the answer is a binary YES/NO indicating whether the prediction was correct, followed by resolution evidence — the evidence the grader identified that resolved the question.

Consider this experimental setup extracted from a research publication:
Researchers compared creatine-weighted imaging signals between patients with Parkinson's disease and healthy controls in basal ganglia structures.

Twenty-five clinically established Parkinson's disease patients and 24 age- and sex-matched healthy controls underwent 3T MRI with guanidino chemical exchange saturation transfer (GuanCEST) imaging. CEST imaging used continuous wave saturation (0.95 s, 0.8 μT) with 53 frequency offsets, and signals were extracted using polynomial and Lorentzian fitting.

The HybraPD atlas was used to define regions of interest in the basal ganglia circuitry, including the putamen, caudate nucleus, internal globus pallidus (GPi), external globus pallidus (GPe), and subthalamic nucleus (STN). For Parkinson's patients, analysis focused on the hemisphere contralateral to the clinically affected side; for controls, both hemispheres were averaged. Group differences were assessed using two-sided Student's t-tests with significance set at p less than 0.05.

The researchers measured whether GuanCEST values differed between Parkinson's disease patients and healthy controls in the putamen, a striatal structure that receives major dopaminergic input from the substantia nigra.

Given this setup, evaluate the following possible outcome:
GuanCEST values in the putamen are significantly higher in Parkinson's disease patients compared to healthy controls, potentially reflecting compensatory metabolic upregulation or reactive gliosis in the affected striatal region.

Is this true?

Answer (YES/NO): NO